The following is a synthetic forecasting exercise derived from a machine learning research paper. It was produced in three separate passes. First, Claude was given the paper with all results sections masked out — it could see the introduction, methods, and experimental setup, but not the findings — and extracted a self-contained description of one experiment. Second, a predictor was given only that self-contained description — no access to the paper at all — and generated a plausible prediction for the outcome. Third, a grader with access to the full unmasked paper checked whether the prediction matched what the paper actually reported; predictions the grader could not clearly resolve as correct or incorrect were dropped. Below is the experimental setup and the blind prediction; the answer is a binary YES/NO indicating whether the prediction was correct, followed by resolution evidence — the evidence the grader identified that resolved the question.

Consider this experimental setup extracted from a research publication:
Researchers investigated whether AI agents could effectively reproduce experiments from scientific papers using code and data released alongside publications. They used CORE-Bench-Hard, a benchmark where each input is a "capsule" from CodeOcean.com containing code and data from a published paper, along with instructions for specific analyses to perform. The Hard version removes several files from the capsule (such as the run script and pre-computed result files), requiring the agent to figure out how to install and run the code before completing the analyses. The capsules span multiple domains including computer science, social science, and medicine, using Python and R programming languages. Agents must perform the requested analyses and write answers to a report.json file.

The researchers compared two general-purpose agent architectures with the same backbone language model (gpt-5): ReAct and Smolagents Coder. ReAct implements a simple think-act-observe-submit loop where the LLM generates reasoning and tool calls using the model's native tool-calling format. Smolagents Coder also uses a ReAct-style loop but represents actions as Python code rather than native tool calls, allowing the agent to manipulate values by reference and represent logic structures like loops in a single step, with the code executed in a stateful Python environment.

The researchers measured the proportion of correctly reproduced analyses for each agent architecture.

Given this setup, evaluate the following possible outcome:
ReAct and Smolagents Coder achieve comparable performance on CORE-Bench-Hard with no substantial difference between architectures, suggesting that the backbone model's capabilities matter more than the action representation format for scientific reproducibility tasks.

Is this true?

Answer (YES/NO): NO